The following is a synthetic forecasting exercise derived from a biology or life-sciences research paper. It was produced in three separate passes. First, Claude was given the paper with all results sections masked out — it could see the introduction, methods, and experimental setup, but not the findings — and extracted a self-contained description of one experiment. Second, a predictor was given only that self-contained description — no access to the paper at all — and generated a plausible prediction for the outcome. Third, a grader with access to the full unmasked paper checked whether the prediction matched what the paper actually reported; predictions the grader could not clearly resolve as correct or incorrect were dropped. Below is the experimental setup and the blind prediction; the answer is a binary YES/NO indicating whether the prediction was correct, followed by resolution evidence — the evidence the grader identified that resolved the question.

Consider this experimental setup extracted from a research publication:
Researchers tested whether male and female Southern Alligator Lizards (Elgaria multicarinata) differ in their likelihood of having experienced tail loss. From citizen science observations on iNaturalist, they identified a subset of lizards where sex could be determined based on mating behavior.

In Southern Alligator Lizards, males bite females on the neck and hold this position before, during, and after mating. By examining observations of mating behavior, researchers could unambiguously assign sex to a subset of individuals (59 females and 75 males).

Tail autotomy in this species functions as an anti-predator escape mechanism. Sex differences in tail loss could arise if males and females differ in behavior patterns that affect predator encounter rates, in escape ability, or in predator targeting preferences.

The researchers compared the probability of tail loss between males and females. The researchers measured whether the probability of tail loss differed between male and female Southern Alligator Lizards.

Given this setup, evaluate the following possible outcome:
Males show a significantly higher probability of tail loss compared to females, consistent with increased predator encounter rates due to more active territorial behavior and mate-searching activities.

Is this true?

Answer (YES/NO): NO